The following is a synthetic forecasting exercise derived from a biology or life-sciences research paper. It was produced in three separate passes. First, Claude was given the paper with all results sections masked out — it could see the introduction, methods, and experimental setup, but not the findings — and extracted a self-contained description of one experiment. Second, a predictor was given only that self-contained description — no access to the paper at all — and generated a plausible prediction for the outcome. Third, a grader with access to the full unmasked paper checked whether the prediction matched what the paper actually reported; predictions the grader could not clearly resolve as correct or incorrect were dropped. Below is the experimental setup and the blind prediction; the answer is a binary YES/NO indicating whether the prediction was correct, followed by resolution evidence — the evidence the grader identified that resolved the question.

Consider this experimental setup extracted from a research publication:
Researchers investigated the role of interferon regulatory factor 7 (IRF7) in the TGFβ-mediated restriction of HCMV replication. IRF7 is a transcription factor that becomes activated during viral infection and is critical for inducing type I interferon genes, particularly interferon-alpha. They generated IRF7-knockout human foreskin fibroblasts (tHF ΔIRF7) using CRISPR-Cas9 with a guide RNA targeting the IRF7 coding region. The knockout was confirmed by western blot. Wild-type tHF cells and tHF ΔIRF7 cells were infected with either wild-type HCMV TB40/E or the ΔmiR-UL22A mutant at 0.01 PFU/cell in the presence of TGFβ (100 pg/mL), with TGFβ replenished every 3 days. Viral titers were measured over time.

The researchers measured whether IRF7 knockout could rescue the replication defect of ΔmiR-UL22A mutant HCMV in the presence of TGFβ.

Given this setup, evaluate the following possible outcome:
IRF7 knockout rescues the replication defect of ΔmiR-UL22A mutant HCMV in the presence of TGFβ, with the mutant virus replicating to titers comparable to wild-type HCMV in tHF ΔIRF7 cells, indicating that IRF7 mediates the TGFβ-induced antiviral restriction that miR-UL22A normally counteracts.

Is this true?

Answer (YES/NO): YES